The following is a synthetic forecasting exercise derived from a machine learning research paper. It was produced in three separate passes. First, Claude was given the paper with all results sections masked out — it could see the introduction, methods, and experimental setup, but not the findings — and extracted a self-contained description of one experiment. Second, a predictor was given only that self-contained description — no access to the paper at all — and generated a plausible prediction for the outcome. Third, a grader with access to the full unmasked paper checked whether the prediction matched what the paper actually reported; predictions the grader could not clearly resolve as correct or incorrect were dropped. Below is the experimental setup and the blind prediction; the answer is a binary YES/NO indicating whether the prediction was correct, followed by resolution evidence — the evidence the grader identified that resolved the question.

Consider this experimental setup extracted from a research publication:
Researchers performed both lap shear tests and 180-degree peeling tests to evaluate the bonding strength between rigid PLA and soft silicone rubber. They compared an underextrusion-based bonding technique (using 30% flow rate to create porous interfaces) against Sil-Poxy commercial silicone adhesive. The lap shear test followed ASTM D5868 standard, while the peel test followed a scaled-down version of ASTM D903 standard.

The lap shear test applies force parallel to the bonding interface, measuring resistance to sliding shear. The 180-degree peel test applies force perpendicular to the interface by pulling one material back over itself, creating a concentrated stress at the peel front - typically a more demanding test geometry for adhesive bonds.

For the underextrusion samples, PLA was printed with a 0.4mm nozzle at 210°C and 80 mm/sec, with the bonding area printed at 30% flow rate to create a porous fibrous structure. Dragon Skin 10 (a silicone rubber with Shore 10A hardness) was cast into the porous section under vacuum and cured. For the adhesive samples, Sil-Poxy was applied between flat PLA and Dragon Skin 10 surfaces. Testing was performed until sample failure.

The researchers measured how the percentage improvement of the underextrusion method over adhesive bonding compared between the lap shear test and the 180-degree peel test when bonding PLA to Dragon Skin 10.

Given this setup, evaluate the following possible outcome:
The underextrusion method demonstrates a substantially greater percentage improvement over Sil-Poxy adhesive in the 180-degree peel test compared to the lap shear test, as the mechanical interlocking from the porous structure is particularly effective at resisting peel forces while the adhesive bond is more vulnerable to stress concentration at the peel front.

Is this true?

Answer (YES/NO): YES